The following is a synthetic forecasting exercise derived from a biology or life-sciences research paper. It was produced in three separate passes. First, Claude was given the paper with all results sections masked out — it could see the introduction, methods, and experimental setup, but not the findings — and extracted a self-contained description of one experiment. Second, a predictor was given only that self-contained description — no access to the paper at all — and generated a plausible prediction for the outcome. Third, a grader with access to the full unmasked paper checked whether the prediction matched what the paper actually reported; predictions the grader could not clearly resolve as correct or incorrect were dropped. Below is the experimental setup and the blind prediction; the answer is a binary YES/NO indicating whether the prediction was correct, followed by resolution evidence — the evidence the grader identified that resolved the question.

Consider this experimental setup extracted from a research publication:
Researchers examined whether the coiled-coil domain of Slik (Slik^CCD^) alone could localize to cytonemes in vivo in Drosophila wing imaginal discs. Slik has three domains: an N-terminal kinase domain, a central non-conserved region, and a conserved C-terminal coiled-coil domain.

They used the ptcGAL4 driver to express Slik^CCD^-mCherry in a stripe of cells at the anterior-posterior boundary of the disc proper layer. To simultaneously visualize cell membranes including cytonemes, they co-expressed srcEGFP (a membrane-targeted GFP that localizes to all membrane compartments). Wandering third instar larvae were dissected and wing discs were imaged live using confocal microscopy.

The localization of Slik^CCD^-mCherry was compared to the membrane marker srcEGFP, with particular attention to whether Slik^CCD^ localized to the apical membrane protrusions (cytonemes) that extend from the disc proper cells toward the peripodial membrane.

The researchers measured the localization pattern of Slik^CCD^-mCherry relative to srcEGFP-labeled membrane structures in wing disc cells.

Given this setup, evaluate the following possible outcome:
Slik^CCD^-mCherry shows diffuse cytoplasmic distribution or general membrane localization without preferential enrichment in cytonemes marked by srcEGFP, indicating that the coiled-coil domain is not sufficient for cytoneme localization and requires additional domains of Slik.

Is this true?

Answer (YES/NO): NO